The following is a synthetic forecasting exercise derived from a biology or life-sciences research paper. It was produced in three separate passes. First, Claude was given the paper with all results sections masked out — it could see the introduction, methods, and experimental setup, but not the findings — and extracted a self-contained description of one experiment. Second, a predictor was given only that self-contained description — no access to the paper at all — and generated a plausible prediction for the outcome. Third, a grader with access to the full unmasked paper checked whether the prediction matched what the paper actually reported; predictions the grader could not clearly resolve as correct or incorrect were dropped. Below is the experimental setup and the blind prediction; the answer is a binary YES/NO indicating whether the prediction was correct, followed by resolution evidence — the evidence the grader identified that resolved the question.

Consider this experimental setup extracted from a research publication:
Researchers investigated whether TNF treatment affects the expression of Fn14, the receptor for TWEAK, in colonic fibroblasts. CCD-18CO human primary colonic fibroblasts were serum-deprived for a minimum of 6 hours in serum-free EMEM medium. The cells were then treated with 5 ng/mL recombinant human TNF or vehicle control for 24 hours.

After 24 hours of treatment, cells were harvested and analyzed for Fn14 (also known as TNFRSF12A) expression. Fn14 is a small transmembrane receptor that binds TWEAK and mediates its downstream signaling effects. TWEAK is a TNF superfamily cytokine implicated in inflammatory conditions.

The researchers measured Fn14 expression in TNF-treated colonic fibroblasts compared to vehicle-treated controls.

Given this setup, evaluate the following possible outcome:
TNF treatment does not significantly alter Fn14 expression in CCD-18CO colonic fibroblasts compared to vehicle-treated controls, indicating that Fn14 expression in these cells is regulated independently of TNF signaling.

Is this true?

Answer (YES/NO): NO